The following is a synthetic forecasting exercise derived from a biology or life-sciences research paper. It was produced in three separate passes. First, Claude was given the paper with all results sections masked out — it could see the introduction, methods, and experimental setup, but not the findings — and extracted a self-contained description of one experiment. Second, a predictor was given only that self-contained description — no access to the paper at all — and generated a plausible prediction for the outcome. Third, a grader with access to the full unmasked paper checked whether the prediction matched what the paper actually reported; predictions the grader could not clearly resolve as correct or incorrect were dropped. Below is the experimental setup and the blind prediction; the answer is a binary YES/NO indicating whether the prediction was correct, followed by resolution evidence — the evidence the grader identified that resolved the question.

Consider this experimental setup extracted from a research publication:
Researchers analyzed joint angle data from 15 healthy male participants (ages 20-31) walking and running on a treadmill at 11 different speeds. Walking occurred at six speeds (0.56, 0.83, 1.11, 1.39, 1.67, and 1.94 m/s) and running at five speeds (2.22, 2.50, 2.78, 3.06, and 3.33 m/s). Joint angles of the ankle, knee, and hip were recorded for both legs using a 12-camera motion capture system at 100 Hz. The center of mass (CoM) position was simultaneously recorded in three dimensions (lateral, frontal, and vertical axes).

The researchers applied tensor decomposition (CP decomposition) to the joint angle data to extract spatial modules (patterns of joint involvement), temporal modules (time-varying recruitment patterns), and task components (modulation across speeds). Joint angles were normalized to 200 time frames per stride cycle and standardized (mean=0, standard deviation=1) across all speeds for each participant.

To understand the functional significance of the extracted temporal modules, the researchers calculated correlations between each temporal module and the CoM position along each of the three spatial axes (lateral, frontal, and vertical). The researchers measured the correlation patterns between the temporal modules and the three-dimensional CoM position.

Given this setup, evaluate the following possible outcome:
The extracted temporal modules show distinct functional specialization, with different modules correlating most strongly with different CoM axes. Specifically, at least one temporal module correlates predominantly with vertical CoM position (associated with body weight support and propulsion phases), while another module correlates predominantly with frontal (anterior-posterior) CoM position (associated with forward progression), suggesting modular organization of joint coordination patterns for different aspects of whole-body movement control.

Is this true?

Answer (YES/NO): NO